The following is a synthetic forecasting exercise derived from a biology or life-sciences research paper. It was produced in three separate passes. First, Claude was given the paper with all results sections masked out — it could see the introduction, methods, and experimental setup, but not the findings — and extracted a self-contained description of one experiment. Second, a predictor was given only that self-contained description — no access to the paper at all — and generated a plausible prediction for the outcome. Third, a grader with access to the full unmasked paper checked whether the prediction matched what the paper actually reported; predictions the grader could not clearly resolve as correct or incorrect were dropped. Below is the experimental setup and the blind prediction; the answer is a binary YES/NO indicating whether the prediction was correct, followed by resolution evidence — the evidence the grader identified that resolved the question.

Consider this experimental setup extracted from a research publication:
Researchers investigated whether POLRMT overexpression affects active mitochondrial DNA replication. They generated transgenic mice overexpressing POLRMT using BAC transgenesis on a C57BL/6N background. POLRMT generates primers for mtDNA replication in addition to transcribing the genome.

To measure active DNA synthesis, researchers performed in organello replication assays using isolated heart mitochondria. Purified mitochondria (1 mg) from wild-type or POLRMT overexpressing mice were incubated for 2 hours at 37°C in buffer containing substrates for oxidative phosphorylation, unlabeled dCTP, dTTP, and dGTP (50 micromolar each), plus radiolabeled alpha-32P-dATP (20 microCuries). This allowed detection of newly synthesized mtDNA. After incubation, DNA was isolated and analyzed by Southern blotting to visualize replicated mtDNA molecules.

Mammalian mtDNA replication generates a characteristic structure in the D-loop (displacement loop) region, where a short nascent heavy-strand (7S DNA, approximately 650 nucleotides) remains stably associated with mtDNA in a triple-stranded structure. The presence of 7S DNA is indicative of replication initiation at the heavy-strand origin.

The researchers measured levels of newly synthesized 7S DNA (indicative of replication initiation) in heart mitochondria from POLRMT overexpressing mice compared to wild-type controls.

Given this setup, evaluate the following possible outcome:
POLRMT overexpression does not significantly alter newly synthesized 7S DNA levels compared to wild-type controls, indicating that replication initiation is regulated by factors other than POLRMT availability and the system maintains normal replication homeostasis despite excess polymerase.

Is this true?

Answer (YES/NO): YES